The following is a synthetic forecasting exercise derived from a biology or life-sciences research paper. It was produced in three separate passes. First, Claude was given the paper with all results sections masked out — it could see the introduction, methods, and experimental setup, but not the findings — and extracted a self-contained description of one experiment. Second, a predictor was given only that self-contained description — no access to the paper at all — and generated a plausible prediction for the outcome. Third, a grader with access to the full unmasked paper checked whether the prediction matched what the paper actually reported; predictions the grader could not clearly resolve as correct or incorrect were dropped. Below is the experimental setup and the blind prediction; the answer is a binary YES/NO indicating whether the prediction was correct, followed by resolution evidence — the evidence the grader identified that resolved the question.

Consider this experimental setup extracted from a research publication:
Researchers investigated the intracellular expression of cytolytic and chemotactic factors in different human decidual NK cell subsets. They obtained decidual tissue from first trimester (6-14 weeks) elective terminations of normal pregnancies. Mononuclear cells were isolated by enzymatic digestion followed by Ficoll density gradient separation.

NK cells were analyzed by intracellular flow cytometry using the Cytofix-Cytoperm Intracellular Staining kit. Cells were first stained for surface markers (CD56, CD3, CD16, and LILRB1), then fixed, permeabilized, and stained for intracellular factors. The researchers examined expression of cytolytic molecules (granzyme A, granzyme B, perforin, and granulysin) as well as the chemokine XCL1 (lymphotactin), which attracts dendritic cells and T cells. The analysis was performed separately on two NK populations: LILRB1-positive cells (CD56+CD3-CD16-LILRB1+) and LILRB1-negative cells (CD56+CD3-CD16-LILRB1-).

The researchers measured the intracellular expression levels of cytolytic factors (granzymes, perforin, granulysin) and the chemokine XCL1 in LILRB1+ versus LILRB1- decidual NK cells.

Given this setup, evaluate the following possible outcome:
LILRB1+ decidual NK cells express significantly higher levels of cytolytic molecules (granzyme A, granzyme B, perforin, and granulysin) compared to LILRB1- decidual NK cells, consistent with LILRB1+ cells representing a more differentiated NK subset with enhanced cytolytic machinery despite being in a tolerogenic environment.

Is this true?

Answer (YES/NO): YES